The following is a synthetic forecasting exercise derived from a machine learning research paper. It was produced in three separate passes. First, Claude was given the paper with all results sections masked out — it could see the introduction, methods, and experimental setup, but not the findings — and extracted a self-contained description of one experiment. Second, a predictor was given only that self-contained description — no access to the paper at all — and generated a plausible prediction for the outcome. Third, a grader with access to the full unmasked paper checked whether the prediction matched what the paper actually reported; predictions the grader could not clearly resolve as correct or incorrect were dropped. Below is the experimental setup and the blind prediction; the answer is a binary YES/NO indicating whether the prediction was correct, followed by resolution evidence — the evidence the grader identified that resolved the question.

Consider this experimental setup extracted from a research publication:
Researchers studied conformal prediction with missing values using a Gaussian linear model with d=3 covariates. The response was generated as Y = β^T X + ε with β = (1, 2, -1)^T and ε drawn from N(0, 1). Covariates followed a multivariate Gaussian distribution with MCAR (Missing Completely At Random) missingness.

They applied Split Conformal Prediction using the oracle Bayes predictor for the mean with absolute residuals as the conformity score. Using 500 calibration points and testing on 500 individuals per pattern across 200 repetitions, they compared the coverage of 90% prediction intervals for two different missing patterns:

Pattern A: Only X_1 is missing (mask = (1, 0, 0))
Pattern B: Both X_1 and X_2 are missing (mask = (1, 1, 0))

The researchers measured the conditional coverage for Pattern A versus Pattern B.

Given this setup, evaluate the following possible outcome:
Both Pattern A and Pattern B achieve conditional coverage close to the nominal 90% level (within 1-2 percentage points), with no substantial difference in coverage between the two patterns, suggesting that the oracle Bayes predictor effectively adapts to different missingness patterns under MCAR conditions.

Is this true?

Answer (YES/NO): NO